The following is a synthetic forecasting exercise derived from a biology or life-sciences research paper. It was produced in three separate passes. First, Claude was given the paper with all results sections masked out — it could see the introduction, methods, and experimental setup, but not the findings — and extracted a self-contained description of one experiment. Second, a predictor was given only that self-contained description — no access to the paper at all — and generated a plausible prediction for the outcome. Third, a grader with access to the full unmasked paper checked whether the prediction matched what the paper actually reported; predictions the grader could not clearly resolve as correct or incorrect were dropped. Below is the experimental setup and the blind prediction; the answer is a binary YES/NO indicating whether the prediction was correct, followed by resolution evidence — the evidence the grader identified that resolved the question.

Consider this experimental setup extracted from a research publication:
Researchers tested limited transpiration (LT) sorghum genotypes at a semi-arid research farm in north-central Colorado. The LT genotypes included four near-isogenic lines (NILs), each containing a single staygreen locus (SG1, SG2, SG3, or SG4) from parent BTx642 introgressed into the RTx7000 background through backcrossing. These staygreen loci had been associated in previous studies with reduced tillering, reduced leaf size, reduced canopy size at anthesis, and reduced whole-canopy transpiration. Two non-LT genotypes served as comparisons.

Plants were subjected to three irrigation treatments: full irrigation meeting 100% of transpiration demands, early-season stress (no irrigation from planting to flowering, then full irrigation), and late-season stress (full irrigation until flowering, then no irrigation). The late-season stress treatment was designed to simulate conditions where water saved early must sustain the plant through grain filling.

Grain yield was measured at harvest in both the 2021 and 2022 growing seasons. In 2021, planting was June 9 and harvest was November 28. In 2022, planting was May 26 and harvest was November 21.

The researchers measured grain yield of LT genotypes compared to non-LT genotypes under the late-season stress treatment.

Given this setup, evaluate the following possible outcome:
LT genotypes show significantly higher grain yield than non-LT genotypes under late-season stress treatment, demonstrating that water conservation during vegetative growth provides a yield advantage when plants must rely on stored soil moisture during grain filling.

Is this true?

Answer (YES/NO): NO